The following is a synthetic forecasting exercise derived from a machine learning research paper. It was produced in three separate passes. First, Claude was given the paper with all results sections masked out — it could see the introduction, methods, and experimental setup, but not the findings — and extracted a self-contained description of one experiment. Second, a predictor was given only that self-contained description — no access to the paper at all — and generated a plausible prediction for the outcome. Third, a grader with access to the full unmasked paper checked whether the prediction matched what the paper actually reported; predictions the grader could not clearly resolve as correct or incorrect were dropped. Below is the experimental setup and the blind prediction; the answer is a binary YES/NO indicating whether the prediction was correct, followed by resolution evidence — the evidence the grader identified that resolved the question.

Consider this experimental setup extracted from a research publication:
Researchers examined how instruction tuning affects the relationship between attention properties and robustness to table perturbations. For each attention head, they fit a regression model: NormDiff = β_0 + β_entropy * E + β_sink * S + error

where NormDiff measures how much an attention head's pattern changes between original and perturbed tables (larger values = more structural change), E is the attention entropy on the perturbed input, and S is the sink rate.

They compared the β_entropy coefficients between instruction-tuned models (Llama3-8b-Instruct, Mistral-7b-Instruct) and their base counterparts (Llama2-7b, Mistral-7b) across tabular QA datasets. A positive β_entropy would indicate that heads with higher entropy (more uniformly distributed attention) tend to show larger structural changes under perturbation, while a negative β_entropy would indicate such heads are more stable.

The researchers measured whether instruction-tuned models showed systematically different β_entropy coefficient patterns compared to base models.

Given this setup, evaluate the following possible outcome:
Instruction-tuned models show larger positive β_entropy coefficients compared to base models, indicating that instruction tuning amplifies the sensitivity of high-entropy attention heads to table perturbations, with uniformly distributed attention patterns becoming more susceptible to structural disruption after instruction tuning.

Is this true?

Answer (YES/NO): NO